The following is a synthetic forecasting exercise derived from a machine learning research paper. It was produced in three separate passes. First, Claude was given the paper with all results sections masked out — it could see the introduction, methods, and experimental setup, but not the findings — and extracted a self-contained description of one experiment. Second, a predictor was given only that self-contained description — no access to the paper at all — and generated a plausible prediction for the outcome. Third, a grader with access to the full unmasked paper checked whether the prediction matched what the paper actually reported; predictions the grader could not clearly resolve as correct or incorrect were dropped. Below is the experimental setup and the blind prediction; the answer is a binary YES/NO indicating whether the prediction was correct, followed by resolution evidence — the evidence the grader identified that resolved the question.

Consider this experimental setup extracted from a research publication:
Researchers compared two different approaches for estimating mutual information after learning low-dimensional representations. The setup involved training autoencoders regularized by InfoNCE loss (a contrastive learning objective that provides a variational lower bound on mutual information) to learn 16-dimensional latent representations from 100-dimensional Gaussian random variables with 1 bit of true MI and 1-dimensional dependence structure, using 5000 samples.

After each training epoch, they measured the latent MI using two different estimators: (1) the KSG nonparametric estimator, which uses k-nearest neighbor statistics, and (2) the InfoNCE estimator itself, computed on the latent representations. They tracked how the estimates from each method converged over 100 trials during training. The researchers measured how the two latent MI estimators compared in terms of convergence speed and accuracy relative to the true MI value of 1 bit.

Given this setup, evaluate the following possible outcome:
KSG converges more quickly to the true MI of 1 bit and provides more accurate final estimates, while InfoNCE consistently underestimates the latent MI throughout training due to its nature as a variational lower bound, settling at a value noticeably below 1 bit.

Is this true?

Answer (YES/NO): YES